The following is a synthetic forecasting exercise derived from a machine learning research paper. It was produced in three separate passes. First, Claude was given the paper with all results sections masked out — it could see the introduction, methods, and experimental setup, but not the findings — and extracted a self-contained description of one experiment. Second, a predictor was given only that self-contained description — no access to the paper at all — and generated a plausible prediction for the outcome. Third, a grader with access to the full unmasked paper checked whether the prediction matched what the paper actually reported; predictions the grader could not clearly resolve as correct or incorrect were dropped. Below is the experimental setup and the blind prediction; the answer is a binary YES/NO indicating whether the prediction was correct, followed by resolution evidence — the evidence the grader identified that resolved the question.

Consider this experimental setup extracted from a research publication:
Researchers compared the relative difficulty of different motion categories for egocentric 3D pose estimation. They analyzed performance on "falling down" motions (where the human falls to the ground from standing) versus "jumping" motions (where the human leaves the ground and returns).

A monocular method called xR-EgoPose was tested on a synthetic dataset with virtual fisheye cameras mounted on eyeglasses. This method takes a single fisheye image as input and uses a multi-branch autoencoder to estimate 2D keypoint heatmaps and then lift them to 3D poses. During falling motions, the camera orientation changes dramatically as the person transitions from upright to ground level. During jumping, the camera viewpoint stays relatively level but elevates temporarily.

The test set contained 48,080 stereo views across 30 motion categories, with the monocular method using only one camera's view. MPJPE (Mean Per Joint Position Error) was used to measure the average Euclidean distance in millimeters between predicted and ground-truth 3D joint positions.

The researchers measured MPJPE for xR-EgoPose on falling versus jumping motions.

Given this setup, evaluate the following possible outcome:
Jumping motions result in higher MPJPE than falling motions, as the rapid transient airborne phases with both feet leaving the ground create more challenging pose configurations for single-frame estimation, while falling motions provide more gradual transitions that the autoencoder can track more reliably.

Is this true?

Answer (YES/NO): NO